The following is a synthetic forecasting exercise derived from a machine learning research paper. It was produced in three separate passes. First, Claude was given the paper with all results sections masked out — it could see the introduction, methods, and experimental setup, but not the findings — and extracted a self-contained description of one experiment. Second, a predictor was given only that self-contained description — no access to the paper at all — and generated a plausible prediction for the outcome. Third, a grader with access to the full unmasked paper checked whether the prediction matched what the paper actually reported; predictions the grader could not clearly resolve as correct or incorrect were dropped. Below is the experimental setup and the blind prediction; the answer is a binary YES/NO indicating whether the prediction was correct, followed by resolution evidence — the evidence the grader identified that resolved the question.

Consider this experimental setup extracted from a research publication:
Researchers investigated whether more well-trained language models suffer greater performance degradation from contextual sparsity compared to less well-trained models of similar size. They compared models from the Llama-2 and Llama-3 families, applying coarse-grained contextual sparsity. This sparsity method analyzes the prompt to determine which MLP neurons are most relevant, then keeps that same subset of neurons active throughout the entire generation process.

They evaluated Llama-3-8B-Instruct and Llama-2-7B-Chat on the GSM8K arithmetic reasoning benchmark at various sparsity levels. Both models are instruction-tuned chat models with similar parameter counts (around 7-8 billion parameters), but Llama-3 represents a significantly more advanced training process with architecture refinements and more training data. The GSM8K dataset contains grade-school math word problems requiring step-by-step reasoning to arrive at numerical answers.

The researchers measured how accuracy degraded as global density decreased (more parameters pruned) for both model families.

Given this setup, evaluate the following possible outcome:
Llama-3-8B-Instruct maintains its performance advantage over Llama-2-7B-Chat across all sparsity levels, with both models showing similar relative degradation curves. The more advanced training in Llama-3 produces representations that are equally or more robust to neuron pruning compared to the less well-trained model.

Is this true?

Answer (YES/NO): NO